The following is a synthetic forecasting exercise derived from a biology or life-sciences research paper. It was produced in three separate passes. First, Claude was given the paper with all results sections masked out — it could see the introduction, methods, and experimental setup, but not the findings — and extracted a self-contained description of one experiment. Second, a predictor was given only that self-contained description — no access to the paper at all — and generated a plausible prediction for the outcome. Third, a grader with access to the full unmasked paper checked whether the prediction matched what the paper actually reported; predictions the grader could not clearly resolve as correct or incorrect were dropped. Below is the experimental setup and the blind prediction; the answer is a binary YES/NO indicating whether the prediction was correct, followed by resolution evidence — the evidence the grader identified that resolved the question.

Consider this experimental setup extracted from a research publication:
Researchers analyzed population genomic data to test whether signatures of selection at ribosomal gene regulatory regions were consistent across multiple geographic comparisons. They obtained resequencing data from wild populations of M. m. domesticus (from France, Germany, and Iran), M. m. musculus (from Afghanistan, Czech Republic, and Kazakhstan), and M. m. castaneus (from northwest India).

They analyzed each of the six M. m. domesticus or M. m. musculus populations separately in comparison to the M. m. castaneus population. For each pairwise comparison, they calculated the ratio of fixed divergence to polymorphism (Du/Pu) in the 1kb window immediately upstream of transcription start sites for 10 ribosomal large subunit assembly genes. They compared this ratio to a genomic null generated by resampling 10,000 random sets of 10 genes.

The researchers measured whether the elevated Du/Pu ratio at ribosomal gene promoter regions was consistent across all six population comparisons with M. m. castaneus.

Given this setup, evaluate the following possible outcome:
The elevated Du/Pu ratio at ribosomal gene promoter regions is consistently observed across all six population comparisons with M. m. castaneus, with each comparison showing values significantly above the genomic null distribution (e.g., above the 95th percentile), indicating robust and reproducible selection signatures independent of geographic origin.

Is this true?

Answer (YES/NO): NO